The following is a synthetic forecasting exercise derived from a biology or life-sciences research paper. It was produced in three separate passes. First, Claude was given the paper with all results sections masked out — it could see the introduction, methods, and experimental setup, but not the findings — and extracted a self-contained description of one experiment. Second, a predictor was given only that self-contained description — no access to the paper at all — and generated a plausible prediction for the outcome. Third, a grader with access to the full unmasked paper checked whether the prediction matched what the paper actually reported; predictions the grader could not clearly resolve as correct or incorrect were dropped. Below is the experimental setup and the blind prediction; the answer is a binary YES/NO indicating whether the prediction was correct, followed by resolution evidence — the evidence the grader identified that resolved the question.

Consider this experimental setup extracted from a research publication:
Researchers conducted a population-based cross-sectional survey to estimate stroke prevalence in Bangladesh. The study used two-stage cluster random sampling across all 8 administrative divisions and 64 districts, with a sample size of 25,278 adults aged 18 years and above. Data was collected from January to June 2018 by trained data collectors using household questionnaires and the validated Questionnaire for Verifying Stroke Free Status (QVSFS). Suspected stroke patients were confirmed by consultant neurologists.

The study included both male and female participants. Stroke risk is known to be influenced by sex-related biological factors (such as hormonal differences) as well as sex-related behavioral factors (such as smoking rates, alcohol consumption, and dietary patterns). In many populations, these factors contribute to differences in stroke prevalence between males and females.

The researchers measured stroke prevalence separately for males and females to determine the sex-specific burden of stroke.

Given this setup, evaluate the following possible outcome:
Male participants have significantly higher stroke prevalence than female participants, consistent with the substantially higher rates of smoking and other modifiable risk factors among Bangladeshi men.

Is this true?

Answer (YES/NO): YES